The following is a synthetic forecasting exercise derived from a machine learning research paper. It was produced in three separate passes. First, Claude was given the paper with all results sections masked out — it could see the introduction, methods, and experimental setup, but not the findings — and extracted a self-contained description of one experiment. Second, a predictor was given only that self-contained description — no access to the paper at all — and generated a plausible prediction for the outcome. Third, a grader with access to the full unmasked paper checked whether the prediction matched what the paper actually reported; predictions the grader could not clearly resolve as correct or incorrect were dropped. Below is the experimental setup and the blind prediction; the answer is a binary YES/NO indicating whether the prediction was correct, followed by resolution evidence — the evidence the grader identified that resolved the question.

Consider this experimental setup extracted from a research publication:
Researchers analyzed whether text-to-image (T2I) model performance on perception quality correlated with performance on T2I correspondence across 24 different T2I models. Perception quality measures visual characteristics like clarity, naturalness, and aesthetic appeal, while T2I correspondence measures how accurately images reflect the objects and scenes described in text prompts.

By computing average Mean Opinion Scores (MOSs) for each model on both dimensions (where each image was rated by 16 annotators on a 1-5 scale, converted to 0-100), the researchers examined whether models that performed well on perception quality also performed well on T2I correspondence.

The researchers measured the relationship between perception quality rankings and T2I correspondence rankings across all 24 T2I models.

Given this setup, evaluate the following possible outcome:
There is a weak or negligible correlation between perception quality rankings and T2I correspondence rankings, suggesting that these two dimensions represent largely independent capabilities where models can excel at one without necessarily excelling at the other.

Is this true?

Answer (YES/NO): YES